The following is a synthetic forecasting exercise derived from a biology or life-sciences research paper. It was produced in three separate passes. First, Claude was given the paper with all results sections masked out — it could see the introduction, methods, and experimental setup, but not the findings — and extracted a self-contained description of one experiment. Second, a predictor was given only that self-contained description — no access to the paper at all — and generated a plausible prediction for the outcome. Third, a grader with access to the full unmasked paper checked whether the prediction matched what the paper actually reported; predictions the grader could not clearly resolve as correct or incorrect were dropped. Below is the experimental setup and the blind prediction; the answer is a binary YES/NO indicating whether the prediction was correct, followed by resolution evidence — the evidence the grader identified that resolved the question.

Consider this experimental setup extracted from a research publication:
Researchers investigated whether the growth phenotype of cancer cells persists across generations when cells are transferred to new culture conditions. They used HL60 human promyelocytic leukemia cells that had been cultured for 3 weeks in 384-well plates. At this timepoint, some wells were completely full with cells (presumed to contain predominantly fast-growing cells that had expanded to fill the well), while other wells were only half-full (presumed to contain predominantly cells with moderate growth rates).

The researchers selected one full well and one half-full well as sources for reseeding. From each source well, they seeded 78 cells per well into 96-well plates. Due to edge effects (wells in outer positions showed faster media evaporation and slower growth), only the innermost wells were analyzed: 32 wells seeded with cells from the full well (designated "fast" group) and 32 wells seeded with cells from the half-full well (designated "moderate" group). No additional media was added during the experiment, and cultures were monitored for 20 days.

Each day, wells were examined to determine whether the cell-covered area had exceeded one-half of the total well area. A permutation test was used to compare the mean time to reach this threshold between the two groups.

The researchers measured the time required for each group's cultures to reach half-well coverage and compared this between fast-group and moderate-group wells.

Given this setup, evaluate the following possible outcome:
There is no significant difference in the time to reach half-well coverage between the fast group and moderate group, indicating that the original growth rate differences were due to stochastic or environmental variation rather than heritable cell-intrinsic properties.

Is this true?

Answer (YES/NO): NO